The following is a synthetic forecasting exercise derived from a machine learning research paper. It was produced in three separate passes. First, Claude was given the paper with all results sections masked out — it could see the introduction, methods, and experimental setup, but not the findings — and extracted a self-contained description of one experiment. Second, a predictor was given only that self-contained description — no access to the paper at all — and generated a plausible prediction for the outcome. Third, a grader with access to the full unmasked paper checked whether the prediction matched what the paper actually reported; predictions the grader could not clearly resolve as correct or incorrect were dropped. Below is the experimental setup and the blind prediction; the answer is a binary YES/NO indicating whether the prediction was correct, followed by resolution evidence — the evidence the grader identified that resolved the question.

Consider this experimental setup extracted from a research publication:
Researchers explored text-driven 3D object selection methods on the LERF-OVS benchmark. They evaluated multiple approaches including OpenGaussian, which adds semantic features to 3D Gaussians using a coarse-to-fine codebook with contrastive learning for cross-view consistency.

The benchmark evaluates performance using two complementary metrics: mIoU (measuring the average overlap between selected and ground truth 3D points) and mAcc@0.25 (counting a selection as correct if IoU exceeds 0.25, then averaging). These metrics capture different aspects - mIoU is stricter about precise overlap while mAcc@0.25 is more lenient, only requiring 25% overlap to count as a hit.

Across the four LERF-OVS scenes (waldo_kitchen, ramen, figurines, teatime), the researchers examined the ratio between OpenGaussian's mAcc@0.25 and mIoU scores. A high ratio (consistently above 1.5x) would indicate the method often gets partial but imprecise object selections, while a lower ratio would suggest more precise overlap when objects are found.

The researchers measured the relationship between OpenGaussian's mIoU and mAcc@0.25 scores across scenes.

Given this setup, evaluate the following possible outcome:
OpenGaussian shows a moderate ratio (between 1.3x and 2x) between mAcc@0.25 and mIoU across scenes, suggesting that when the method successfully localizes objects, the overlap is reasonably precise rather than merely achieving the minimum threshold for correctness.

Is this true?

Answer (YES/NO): NO